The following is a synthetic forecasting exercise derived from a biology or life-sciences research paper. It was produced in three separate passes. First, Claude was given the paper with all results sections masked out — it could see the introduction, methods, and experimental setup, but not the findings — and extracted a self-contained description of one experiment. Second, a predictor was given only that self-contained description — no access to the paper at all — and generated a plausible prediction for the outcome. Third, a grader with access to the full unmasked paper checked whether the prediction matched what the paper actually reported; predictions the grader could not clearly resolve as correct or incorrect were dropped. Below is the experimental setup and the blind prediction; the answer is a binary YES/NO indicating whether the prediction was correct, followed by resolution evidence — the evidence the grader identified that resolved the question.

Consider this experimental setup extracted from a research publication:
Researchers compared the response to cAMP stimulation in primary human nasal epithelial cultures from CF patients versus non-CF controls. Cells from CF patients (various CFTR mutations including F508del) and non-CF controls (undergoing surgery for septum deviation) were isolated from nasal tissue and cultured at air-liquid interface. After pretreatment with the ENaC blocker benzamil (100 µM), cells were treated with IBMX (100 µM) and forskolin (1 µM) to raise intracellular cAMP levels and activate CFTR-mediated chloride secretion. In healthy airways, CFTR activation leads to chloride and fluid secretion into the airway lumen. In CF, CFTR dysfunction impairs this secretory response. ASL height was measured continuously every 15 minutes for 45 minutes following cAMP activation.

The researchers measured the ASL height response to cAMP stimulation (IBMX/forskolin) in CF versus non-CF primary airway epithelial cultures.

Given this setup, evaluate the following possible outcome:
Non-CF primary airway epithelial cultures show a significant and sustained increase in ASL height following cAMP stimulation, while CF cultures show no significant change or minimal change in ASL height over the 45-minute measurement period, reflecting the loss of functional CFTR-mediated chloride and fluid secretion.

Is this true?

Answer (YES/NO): NO